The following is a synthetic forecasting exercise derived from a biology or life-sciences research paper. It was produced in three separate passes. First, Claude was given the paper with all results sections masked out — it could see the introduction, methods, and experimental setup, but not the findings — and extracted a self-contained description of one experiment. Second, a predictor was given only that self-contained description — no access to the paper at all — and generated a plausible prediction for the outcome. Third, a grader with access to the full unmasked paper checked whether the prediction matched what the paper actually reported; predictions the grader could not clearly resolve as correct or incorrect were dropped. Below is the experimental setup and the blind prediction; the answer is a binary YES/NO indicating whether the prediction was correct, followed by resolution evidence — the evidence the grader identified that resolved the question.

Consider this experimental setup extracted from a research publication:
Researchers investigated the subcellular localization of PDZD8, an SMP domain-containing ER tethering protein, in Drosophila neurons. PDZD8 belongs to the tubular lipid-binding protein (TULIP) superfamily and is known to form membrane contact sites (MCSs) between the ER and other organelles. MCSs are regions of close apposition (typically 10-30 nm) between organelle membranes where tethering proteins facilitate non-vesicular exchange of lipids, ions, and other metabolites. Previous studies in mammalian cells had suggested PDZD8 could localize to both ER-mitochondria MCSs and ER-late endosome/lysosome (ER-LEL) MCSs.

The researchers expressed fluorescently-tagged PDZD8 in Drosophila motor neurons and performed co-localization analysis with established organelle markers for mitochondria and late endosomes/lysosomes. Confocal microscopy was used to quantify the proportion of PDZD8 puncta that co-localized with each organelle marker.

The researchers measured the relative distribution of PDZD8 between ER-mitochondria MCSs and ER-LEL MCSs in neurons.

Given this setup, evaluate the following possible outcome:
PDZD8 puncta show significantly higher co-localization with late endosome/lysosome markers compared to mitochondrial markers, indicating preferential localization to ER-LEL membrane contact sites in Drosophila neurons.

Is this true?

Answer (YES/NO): YES